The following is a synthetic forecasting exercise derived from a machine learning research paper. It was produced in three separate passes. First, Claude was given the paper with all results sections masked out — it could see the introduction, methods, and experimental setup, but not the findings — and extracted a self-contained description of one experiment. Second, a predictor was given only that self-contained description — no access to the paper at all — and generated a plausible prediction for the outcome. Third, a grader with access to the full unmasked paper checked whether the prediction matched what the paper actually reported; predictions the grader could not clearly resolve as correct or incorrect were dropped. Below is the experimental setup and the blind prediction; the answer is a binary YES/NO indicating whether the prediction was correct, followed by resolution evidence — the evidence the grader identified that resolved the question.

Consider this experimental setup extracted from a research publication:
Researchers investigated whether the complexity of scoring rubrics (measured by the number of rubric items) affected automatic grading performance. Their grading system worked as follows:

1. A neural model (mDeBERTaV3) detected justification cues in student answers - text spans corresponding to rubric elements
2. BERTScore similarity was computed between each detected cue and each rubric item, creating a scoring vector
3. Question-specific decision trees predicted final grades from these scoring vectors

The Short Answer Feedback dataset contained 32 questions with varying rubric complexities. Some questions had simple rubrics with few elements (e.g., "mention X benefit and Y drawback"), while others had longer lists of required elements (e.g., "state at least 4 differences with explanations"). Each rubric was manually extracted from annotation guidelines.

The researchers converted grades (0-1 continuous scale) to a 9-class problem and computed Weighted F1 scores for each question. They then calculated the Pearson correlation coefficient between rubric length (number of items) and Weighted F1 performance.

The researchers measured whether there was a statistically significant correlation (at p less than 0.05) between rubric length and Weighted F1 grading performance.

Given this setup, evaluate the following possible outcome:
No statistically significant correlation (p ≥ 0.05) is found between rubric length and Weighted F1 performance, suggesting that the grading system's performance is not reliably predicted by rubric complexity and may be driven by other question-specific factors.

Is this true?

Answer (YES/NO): YES